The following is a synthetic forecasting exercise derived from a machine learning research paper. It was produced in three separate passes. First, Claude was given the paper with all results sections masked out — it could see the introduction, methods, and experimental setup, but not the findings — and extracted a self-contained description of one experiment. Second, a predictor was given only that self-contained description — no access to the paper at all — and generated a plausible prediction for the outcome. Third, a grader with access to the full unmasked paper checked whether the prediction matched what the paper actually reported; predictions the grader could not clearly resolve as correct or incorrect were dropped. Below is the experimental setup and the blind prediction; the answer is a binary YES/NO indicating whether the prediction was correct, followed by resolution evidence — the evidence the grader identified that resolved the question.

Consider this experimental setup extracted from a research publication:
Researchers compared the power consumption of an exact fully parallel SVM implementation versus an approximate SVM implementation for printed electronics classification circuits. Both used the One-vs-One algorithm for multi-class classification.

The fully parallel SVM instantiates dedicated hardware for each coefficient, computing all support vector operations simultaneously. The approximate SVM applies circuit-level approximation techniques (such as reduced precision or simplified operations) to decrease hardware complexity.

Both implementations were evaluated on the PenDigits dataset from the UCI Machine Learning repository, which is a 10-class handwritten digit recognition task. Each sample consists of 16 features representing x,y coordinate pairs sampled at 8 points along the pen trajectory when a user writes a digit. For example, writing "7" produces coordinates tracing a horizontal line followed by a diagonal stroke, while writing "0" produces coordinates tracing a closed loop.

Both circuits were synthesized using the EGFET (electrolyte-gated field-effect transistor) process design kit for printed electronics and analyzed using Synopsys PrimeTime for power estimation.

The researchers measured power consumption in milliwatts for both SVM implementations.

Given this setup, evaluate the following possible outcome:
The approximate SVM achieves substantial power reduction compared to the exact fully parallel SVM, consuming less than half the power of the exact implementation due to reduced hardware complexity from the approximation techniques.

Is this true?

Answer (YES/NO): NO